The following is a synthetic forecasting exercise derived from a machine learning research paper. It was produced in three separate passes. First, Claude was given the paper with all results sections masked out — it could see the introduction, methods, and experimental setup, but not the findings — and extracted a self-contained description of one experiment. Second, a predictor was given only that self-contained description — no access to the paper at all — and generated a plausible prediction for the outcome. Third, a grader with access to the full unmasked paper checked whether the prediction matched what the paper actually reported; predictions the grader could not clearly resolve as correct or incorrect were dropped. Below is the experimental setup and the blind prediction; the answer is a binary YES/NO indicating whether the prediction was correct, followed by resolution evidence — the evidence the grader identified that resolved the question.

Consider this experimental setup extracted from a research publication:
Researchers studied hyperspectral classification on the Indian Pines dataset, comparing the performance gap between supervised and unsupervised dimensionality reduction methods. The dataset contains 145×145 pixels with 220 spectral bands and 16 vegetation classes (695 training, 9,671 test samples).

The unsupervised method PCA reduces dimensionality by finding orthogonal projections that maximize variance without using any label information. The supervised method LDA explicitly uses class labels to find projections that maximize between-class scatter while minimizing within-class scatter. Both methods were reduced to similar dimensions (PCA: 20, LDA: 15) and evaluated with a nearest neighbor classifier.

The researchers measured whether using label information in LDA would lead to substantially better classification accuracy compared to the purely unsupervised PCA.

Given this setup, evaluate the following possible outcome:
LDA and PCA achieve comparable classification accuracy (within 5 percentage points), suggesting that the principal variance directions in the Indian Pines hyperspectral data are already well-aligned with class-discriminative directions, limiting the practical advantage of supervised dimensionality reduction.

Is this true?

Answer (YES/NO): YES